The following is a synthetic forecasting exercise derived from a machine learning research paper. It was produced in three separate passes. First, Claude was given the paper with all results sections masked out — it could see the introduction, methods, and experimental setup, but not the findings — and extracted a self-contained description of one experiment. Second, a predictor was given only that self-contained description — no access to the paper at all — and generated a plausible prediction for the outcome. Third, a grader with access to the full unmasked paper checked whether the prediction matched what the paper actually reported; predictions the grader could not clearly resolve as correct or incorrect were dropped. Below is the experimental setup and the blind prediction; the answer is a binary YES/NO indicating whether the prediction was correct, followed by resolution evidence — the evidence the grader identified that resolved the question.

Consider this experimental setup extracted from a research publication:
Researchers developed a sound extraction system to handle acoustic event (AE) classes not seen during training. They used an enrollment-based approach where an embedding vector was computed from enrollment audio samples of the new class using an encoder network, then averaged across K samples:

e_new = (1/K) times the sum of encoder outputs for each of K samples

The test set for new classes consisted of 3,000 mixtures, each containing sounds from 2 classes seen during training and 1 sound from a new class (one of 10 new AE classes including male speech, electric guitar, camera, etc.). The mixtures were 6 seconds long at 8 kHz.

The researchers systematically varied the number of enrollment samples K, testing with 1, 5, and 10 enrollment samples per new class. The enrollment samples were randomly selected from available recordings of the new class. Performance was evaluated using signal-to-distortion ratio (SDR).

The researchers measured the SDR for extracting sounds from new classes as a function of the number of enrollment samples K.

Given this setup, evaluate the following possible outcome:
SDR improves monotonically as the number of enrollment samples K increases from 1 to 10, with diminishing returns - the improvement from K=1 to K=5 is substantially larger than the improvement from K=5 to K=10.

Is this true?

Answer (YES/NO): YES